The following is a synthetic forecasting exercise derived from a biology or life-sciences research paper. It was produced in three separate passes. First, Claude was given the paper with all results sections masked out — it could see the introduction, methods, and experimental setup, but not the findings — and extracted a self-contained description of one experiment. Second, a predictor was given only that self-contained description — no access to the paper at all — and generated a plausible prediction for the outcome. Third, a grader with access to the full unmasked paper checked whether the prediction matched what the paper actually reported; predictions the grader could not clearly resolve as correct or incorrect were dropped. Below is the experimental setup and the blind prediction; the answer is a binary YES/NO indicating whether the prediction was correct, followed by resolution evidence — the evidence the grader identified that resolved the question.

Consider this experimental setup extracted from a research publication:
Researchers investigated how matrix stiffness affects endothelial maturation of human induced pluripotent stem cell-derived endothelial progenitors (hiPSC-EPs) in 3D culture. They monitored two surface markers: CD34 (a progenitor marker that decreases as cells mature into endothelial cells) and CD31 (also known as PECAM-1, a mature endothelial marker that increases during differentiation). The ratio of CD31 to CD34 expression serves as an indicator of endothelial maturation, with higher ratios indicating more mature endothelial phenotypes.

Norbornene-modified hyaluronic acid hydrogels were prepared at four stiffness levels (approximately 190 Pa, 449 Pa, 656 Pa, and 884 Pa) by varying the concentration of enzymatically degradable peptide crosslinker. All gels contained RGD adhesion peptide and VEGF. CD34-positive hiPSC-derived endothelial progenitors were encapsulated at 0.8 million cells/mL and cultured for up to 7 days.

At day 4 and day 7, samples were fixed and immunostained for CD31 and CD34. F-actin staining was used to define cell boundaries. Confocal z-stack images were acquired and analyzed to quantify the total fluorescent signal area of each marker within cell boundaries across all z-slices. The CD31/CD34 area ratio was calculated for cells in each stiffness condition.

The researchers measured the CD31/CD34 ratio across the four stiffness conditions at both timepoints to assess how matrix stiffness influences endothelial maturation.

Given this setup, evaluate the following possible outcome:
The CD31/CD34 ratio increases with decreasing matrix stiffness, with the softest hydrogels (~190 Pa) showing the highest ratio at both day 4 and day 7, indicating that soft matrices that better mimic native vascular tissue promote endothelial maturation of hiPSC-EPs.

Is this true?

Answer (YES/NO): NO